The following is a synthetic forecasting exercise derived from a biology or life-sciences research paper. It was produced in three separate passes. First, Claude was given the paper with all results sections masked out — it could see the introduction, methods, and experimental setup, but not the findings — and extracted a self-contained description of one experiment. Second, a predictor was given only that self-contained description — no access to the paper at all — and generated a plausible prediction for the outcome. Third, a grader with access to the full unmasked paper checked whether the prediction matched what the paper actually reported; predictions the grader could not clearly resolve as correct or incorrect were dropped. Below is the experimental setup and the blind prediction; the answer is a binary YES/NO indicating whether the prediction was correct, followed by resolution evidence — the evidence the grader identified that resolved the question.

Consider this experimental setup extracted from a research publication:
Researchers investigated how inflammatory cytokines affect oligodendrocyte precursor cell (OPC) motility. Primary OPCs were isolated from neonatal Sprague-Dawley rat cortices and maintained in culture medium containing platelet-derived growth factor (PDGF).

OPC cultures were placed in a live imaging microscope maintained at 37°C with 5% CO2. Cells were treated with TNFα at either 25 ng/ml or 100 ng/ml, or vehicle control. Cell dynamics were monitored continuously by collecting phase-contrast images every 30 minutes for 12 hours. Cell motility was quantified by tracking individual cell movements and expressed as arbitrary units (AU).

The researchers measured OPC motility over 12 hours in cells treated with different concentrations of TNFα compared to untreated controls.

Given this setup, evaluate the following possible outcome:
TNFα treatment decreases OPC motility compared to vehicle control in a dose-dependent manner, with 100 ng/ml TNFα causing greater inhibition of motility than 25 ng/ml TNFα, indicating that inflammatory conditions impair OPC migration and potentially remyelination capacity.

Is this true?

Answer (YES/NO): NO